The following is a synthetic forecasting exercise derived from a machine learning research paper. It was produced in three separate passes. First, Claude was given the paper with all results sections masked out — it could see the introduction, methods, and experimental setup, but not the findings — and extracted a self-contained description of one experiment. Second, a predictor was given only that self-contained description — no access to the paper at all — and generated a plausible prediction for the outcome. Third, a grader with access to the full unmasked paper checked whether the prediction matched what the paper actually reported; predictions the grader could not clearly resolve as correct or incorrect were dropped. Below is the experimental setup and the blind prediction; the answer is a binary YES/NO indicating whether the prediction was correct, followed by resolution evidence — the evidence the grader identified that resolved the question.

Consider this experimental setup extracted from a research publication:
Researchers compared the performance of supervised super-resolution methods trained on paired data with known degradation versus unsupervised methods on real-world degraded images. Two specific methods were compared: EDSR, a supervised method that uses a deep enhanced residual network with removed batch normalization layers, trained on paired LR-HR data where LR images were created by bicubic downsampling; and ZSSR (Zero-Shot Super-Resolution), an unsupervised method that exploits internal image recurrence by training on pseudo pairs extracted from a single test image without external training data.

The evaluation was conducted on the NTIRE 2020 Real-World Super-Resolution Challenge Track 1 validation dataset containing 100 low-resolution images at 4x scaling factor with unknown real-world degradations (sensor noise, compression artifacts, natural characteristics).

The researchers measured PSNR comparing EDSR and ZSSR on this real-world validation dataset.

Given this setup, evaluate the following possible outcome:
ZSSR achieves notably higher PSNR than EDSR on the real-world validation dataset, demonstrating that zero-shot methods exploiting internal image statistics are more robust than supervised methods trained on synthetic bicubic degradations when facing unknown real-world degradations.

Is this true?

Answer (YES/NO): NO